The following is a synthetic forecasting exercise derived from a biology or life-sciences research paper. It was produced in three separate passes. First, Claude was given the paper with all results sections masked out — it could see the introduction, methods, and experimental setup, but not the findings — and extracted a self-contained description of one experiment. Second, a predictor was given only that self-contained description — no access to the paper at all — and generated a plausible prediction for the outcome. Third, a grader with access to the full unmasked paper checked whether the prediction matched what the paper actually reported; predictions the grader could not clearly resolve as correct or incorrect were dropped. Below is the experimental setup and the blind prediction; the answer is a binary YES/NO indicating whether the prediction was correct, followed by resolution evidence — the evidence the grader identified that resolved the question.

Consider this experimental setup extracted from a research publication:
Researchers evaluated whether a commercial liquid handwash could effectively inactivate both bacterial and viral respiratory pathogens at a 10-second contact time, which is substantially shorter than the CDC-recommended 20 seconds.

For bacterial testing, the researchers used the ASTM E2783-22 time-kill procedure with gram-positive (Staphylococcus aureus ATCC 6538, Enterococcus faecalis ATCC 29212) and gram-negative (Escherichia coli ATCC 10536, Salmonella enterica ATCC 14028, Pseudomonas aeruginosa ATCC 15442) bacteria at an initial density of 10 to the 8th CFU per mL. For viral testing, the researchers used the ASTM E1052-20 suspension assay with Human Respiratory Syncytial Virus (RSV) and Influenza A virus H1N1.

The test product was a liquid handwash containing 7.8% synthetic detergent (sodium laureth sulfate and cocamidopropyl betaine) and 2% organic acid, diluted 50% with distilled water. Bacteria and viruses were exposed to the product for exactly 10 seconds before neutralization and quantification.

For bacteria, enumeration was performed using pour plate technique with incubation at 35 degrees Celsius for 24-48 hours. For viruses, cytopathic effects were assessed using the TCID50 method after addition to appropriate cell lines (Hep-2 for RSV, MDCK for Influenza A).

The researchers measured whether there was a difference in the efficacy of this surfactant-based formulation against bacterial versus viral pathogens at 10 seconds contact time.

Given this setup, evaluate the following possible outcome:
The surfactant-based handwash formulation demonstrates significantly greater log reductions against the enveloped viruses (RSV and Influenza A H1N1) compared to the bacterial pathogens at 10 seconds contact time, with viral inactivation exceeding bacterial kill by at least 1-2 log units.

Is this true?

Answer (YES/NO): NO